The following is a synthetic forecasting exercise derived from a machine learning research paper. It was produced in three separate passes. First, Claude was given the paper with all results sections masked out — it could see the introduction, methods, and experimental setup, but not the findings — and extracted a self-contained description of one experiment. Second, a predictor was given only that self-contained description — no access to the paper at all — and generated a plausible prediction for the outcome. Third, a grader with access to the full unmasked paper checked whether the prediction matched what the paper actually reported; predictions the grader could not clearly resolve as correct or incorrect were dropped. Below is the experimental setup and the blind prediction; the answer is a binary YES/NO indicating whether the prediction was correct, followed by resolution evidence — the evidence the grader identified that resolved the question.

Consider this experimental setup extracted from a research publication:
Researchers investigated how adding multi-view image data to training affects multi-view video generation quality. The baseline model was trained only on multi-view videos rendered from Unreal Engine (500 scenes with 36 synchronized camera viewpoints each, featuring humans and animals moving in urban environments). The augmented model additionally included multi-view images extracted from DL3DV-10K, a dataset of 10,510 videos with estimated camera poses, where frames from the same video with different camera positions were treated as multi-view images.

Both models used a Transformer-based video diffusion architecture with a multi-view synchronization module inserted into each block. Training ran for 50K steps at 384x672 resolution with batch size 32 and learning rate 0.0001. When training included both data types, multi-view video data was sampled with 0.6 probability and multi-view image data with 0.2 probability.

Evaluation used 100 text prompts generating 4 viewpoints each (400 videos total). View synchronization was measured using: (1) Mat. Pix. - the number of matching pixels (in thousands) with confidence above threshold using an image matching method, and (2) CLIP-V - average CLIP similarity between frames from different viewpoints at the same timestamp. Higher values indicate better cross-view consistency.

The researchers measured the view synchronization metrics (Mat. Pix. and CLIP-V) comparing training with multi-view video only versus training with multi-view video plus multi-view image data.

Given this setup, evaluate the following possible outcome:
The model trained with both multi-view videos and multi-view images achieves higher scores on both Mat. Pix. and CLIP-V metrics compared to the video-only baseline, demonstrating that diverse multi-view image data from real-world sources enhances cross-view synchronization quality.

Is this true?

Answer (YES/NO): YES